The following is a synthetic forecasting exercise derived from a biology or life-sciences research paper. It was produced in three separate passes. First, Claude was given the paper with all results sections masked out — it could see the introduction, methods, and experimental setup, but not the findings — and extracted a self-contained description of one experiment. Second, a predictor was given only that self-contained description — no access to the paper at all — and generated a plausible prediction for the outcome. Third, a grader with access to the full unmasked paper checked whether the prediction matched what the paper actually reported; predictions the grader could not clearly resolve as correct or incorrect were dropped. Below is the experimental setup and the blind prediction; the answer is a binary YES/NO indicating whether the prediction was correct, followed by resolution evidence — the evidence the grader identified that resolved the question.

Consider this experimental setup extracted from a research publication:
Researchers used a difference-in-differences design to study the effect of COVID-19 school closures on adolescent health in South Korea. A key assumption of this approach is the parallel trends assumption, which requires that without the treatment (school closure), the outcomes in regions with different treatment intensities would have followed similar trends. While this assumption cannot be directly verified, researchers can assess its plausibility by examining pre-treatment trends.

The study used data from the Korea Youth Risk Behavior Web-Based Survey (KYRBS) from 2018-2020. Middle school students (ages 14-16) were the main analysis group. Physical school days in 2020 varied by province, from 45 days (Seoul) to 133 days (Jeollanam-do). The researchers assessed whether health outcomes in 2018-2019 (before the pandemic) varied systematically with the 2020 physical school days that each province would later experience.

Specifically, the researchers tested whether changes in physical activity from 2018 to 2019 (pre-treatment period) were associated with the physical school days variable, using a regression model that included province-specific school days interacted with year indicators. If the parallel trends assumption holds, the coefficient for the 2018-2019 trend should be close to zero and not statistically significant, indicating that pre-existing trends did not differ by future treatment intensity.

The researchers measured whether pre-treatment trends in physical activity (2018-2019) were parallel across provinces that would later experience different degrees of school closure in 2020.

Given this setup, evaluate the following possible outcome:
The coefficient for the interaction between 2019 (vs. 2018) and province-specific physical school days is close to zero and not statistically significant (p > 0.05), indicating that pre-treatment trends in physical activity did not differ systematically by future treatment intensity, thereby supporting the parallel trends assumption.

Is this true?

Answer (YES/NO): YES